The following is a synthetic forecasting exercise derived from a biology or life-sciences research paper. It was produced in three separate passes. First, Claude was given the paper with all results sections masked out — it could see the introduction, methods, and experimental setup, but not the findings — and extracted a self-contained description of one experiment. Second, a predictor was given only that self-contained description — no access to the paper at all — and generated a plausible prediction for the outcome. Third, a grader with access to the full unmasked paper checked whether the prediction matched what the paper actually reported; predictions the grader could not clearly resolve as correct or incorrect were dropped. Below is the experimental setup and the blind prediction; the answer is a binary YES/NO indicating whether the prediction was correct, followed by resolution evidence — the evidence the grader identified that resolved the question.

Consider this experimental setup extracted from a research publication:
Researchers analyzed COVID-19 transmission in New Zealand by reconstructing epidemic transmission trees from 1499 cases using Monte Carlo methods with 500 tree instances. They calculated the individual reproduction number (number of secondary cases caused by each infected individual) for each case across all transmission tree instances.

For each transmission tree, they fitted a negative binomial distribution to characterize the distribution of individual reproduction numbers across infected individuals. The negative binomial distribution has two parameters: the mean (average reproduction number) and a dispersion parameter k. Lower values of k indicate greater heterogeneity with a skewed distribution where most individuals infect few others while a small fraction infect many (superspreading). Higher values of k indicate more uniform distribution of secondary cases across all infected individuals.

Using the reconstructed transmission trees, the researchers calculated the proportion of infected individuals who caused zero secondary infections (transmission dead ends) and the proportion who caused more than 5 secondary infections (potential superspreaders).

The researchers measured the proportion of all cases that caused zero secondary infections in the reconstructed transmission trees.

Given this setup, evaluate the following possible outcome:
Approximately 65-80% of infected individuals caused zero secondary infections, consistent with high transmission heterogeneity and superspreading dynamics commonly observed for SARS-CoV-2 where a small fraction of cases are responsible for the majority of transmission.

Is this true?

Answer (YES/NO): NO